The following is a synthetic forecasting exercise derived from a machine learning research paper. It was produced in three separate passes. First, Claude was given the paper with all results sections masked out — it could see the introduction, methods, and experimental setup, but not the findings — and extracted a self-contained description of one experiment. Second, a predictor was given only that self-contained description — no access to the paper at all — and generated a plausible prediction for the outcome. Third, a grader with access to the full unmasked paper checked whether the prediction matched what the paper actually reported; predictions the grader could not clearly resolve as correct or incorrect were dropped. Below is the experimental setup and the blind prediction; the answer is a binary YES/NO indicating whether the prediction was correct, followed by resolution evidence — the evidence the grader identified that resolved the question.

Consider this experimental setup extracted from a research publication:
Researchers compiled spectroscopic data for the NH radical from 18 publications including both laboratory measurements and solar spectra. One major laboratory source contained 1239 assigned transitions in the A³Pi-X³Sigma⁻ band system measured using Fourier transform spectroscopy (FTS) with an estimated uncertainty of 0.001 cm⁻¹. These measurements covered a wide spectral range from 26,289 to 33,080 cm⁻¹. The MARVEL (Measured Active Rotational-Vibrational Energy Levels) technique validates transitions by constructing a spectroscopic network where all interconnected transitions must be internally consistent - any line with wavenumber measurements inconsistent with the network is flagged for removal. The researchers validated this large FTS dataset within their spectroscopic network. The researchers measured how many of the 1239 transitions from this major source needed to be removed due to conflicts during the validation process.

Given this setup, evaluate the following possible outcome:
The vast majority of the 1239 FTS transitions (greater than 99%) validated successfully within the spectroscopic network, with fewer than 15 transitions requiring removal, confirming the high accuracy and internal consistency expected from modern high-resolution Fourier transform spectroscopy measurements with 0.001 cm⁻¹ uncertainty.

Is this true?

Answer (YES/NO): YES